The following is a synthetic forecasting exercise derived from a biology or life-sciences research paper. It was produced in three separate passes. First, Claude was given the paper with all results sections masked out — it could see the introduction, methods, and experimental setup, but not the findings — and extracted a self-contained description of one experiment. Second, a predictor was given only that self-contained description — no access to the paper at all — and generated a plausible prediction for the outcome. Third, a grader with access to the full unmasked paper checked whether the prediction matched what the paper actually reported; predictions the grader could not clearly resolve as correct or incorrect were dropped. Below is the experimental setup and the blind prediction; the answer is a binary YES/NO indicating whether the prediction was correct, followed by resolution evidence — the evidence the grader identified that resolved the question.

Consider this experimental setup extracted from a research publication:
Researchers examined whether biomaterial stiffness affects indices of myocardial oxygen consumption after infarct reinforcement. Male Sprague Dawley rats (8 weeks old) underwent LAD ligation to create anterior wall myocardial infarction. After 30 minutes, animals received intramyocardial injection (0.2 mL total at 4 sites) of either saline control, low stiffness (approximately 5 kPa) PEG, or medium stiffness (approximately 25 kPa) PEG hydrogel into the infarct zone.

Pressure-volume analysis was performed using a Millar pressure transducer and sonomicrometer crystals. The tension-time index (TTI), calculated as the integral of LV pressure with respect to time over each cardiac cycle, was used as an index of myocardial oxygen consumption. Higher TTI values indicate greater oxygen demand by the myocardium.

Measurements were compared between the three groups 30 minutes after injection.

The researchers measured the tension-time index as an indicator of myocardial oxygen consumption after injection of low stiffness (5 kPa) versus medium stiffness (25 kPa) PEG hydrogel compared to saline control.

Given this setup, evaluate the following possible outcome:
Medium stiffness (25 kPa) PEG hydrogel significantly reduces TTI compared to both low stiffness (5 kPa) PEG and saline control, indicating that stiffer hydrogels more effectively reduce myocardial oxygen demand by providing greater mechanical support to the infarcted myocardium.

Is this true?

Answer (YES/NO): YES